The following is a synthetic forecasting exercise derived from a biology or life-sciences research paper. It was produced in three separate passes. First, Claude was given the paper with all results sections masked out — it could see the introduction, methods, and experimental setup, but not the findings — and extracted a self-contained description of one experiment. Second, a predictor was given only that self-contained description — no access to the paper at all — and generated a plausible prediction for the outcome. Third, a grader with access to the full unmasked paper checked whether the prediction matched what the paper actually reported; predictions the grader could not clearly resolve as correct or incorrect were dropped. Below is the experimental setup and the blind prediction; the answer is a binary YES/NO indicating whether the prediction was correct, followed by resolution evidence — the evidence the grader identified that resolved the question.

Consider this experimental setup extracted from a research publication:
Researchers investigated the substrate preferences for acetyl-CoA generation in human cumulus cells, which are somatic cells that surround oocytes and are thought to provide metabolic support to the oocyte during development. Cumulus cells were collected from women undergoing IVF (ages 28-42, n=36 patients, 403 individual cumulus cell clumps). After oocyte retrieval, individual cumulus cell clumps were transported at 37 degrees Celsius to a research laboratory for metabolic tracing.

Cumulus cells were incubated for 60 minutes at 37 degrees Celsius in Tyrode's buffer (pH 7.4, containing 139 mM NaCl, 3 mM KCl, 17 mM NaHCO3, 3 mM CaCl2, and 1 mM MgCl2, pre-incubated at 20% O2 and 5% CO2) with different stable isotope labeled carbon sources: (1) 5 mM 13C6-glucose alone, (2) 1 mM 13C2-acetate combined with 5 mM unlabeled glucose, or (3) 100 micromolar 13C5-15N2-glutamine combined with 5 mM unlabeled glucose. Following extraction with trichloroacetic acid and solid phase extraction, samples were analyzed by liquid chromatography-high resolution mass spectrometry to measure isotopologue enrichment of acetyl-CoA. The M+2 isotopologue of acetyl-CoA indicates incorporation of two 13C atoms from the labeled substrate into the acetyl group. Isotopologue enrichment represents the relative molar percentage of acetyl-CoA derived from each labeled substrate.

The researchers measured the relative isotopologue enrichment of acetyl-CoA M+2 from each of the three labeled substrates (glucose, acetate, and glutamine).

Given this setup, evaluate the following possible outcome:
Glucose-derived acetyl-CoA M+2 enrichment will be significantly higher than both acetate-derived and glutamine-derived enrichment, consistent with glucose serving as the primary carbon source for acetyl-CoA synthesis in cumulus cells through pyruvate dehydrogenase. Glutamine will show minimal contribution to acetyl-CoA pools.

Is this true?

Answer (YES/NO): NO